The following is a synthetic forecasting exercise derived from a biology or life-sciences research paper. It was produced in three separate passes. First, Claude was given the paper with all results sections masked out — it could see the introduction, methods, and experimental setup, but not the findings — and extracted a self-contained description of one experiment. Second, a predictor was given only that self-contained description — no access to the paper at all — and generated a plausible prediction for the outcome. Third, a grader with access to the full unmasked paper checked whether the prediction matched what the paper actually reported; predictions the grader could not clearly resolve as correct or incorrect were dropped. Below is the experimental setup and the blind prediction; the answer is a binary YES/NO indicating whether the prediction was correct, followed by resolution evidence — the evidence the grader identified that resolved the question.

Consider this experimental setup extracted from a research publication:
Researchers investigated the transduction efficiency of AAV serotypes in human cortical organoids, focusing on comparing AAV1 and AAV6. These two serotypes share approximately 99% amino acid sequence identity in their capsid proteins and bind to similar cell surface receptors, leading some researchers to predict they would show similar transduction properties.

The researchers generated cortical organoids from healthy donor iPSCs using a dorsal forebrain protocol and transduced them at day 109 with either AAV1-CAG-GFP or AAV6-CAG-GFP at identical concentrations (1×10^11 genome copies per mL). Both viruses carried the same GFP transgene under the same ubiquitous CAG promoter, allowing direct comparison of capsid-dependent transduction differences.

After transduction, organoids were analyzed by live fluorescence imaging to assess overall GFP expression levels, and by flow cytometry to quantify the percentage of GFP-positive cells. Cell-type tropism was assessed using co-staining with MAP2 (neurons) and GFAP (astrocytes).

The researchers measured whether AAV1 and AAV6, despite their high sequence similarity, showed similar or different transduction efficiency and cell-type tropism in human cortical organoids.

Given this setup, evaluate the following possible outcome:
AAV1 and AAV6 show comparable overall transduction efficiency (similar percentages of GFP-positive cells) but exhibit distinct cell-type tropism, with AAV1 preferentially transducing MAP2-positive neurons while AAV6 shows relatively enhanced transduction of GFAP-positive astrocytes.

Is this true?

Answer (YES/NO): NO